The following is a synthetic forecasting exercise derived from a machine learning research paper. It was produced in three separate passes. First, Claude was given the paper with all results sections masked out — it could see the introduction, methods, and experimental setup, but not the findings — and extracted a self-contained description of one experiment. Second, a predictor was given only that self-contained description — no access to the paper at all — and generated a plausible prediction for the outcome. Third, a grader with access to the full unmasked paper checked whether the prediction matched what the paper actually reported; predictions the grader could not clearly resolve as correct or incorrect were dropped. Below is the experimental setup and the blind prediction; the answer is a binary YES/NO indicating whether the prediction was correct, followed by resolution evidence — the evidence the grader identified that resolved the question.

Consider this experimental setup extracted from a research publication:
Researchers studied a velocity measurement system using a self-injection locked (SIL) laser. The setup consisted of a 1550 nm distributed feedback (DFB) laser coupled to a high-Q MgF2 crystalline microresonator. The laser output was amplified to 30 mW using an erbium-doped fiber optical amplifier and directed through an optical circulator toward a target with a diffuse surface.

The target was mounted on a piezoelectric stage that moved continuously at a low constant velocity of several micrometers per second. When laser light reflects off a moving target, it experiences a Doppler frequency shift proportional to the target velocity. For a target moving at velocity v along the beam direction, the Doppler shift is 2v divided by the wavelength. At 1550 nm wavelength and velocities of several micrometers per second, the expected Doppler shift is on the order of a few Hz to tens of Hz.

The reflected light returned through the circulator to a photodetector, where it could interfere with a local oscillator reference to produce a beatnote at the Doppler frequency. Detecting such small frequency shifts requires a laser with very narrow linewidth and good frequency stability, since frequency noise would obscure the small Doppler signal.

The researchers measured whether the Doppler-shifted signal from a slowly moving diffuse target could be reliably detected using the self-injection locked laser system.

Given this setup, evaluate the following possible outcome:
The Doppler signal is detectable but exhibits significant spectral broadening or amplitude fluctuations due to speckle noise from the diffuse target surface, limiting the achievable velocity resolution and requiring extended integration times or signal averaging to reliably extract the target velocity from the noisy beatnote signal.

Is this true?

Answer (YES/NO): NO